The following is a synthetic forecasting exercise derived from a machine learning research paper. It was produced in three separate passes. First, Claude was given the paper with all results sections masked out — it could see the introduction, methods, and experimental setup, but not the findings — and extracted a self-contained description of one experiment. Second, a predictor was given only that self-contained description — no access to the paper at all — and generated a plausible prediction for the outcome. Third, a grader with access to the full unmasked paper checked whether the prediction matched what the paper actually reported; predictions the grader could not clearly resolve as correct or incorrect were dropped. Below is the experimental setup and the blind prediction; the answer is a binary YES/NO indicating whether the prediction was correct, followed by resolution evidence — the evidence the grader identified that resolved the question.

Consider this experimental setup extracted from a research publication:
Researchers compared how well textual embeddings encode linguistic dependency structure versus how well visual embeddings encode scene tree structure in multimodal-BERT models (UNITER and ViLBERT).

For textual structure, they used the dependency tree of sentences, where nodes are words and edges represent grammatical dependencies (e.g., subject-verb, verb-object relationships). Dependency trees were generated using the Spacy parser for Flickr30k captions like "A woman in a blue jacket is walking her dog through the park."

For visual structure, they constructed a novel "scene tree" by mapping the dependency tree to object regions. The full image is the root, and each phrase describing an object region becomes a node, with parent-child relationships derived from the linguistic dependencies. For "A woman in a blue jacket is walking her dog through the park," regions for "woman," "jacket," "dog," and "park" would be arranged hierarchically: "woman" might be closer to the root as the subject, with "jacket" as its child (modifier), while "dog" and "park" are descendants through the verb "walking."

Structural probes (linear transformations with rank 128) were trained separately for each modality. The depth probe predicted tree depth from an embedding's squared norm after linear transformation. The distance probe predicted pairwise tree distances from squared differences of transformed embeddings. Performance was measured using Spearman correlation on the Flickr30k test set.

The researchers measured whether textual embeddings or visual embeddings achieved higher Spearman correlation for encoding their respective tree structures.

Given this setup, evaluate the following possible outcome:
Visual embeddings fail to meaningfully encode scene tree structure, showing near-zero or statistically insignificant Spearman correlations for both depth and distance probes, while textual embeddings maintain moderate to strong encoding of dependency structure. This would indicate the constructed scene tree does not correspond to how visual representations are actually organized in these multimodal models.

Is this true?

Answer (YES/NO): NO